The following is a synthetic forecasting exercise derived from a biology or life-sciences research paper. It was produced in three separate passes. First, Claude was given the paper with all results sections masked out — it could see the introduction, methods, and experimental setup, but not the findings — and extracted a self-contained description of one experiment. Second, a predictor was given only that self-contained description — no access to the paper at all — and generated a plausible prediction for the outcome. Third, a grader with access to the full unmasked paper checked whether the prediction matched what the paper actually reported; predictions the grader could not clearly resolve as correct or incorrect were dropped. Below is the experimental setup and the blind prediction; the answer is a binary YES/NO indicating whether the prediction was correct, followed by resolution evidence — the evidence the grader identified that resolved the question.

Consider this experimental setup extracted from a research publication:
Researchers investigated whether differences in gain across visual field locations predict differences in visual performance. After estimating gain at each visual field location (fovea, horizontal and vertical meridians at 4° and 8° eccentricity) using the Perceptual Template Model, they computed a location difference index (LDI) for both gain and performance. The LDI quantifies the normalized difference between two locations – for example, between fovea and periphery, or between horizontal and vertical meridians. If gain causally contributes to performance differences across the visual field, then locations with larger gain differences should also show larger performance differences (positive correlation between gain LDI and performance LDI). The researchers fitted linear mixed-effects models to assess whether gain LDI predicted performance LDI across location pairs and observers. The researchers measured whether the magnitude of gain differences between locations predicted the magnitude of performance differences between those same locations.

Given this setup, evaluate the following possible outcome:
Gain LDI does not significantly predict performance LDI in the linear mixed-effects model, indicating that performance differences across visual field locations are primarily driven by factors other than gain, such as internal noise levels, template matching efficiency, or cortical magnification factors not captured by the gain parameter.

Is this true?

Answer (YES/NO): NO